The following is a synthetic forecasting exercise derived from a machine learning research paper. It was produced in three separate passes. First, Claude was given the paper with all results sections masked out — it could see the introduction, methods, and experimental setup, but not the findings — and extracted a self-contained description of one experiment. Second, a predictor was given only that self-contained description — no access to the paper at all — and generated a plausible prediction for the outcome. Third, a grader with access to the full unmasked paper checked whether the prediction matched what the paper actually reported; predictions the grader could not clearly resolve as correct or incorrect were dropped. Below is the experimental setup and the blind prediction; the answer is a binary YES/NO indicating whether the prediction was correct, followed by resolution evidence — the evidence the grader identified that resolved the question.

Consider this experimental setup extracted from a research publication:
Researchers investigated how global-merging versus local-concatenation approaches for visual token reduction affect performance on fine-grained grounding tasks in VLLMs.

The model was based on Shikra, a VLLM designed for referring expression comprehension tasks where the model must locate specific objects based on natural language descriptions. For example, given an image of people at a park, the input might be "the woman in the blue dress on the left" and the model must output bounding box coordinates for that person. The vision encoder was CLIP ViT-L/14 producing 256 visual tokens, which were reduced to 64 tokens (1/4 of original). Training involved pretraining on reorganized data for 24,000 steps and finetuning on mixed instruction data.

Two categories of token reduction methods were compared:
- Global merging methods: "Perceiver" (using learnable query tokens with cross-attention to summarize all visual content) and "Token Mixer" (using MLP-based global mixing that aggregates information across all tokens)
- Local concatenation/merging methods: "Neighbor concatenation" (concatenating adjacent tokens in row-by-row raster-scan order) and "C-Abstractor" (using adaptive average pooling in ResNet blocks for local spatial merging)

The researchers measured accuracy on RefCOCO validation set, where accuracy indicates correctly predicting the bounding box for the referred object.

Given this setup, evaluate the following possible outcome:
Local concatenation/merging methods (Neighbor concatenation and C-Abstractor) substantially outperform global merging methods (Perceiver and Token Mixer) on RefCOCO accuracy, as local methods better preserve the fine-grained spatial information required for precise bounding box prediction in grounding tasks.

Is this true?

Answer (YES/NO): YES